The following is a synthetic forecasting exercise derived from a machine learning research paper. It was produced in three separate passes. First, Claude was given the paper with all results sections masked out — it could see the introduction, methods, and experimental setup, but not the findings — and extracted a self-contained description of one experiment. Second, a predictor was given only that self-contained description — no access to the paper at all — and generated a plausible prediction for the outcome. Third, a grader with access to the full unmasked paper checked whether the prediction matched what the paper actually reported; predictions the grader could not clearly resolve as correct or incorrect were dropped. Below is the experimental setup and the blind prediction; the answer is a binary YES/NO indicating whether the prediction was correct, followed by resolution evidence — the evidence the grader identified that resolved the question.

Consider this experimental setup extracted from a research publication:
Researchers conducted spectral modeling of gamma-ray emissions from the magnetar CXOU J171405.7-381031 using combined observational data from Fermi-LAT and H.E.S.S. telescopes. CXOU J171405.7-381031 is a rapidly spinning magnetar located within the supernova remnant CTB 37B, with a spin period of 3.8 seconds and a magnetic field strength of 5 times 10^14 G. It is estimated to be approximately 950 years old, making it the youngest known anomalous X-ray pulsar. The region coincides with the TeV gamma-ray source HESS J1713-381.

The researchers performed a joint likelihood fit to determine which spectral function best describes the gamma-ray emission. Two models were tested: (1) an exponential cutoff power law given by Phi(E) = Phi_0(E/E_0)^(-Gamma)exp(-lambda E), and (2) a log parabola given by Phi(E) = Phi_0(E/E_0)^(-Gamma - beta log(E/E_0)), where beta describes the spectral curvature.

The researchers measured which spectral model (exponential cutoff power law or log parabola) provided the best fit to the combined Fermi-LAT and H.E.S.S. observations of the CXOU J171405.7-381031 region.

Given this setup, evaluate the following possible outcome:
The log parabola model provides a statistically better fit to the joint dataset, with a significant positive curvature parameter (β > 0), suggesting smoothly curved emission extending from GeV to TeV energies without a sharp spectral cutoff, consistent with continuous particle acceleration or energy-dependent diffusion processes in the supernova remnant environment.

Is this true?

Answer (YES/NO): YES